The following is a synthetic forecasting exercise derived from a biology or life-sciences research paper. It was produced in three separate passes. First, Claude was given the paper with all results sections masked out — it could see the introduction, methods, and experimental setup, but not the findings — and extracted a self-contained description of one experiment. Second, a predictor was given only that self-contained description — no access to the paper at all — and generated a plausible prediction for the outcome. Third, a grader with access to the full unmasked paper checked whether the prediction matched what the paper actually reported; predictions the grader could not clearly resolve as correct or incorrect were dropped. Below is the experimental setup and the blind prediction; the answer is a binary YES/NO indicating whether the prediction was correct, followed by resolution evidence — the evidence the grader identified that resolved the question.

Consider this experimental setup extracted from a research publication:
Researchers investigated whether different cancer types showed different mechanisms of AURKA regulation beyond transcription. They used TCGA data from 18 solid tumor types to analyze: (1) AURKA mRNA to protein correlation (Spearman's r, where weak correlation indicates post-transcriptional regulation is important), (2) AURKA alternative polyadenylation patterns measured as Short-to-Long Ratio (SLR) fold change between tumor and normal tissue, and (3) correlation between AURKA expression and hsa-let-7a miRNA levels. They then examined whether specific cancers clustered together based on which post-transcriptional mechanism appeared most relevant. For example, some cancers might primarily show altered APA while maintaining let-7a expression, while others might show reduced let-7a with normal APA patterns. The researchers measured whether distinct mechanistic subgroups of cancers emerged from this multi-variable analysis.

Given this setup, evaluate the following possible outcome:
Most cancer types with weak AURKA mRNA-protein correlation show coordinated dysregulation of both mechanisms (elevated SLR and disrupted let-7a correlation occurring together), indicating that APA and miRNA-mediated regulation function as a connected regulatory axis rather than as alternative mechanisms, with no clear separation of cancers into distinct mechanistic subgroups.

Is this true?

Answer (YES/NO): NO